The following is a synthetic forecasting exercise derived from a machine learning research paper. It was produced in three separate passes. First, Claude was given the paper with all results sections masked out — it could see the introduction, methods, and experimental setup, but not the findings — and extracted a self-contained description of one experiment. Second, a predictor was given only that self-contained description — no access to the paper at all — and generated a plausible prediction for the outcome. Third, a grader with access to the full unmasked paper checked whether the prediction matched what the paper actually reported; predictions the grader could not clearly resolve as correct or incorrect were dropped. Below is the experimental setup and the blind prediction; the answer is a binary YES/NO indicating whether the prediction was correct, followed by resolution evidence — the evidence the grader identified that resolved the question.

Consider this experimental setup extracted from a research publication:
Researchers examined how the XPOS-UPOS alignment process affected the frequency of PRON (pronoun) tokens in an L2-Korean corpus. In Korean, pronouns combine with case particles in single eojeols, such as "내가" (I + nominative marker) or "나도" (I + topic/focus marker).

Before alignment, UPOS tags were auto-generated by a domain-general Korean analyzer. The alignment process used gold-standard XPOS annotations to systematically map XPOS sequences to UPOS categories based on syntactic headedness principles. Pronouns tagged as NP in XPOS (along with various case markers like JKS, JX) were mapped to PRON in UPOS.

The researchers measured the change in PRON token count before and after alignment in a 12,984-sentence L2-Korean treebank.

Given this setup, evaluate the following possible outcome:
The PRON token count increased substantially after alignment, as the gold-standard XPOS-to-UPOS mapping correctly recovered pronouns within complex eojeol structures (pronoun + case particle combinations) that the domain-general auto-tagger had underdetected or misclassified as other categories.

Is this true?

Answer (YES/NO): YES